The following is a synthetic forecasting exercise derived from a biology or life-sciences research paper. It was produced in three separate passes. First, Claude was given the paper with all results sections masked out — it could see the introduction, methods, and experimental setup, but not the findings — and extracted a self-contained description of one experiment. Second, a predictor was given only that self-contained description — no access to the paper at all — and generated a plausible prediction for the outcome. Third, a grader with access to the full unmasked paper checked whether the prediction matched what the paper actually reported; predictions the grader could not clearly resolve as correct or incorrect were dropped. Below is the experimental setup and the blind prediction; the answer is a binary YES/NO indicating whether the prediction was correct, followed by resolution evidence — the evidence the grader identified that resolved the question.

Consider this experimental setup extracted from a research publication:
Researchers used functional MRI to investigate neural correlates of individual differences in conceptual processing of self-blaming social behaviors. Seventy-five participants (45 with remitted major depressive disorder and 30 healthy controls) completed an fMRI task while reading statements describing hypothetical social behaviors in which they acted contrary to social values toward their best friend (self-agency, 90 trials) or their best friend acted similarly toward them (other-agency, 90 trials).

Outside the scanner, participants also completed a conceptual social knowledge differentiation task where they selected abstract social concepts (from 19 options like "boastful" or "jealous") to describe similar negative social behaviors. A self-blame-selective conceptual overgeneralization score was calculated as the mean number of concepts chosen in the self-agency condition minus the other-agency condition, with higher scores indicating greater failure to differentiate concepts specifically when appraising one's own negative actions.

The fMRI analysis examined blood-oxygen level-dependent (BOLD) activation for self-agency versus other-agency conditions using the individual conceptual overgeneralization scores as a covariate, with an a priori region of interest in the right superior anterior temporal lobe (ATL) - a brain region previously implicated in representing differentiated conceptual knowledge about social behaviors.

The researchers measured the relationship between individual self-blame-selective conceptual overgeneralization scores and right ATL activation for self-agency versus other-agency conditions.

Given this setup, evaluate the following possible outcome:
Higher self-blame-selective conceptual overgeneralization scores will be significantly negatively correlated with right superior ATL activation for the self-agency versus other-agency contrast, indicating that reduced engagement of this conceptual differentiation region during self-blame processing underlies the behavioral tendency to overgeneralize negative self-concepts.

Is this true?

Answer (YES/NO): YES